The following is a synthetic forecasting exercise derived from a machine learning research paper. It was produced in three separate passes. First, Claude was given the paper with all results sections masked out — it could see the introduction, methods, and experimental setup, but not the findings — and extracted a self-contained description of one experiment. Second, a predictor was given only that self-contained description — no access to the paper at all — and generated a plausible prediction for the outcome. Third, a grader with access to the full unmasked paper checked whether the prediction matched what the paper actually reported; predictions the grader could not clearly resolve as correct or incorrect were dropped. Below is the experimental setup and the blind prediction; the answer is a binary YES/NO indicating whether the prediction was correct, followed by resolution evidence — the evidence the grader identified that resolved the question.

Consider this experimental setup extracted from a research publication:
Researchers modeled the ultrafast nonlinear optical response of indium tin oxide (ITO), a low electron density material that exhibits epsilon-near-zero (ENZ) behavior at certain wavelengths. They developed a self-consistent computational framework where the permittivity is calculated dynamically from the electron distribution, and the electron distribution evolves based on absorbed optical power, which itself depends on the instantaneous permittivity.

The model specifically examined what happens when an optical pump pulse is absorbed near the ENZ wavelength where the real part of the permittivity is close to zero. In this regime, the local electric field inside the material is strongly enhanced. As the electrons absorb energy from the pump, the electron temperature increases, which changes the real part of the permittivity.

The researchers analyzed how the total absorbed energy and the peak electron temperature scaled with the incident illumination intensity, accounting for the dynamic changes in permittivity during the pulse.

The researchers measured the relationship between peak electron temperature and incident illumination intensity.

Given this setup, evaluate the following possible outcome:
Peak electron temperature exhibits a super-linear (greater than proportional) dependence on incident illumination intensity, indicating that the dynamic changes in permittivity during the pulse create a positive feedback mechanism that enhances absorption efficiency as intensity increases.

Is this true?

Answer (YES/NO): NO